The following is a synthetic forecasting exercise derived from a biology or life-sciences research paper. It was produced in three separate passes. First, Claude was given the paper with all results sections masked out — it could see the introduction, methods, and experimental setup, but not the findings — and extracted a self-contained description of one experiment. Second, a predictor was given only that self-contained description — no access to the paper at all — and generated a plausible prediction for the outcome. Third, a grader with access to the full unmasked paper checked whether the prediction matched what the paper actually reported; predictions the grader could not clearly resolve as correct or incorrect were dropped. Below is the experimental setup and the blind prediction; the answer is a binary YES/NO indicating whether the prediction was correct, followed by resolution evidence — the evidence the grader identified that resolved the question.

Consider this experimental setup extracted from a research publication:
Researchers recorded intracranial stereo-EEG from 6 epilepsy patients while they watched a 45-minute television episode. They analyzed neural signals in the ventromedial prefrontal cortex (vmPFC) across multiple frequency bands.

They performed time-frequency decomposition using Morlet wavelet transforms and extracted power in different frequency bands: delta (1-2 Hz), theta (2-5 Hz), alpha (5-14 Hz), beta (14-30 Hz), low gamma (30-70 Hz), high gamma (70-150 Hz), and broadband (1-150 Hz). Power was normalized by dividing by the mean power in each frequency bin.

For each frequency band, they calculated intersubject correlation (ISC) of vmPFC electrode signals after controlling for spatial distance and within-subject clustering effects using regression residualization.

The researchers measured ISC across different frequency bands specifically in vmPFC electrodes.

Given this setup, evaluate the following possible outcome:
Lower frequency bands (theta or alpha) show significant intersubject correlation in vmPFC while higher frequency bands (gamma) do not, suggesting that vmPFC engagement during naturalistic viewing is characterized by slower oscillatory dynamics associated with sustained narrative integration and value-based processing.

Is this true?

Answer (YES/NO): NO